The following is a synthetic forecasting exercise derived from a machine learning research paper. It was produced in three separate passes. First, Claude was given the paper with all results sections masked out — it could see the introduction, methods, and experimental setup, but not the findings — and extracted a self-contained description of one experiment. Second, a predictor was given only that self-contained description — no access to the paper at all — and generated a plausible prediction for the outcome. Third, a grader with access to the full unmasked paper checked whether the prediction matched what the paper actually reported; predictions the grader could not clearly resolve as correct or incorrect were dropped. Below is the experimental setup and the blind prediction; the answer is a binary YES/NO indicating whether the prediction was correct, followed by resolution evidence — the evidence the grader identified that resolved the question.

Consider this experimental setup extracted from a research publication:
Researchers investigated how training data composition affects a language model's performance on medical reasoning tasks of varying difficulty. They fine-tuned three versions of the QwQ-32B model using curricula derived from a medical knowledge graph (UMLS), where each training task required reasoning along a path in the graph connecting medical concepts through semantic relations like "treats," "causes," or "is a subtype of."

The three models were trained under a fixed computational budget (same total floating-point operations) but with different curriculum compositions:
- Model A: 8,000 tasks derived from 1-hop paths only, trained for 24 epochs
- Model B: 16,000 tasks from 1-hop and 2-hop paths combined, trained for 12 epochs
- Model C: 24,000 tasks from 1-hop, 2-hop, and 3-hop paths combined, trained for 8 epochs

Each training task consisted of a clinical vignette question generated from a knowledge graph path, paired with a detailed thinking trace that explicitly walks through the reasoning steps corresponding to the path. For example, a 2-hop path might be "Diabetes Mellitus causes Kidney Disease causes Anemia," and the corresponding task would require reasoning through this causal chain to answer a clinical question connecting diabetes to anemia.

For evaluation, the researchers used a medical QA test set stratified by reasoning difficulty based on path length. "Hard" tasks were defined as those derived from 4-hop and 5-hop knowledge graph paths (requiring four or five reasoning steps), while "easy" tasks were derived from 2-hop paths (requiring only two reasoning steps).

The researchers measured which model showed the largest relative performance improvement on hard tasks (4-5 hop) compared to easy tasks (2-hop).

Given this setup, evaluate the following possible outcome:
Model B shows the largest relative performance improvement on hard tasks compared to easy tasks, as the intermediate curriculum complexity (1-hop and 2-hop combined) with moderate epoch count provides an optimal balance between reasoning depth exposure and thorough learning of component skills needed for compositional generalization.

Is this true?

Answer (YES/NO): NO